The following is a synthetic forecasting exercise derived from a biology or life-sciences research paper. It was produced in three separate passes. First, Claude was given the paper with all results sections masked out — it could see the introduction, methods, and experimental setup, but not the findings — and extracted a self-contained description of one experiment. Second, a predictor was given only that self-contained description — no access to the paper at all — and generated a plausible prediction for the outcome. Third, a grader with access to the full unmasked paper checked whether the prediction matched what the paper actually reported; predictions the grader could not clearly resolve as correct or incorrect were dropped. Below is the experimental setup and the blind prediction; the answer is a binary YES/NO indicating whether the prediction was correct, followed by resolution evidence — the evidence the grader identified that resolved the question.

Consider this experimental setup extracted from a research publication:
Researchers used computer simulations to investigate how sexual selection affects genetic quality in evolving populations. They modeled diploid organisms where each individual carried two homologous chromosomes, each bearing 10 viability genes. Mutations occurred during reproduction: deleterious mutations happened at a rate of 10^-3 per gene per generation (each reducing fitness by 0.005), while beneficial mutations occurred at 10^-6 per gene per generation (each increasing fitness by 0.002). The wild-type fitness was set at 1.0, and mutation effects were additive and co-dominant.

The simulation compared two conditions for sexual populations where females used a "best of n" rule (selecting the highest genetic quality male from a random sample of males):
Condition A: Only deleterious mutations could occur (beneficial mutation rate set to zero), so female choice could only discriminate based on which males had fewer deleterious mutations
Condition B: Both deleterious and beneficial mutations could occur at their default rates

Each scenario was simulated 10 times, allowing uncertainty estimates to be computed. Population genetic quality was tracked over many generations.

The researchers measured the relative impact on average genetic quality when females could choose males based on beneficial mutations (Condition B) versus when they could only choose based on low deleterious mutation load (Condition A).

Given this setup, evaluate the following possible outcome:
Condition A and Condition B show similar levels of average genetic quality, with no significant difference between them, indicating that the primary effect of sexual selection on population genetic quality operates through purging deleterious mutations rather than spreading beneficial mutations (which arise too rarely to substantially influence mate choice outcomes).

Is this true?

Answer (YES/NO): NO